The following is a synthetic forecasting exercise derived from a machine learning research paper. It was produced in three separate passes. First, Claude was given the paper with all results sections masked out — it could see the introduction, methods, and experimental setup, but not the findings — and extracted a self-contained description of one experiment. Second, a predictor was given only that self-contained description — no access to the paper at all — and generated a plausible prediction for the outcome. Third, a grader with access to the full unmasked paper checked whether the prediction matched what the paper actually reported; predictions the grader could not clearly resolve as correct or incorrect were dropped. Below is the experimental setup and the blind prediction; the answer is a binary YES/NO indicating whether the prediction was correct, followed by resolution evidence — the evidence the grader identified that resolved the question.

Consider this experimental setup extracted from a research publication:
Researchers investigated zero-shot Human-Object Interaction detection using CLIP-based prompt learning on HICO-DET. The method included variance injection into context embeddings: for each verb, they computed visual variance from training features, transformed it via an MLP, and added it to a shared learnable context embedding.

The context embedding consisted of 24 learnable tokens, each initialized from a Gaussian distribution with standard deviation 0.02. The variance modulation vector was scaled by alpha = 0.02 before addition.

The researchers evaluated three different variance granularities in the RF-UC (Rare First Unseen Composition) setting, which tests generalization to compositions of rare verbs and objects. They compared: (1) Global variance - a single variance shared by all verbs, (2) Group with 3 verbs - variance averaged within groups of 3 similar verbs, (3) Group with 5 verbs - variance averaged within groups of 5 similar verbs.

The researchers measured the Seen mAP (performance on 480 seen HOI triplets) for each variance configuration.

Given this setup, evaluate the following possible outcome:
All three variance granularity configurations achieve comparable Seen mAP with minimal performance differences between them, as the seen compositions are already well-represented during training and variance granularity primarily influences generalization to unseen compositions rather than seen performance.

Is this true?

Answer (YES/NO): NO